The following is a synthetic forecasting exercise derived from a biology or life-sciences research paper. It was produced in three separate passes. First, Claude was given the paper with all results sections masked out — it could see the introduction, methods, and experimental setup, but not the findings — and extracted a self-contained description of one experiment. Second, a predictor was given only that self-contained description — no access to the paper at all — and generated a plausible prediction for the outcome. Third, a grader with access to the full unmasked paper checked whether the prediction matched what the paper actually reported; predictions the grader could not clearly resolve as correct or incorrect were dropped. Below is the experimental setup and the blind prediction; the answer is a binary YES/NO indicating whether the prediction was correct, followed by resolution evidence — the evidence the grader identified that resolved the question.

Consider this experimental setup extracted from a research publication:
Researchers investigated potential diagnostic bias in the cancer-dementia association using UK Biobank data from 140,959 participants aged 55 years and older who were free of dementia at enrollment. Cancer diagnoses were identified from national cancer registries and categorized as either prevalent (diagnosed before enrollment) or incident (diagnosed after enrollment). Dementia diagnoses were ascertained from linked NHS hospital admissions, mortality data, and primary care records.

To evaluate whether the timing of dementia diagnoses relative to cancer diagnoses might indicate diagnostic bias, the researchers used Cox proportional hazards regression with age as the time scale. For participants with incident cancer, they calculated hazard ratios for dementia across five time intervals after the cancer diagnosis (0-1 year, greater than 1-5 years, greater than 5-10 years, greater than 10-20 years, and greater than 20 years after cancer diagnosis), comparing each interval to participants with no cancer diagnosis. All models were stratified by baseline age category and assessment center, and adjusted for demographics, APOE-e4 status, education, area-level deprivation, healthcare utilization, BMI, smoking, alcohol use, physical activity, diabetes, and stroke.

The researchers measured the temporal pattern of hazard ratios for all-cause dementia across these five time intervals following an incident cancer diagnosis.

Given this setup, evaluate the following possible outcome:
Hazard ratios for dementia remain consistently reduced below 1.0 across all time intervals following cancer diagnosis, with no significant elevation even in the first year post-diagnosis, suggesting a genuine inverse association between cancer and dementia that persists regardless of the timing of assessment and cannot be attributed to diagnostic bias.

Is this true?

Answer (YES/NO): NO